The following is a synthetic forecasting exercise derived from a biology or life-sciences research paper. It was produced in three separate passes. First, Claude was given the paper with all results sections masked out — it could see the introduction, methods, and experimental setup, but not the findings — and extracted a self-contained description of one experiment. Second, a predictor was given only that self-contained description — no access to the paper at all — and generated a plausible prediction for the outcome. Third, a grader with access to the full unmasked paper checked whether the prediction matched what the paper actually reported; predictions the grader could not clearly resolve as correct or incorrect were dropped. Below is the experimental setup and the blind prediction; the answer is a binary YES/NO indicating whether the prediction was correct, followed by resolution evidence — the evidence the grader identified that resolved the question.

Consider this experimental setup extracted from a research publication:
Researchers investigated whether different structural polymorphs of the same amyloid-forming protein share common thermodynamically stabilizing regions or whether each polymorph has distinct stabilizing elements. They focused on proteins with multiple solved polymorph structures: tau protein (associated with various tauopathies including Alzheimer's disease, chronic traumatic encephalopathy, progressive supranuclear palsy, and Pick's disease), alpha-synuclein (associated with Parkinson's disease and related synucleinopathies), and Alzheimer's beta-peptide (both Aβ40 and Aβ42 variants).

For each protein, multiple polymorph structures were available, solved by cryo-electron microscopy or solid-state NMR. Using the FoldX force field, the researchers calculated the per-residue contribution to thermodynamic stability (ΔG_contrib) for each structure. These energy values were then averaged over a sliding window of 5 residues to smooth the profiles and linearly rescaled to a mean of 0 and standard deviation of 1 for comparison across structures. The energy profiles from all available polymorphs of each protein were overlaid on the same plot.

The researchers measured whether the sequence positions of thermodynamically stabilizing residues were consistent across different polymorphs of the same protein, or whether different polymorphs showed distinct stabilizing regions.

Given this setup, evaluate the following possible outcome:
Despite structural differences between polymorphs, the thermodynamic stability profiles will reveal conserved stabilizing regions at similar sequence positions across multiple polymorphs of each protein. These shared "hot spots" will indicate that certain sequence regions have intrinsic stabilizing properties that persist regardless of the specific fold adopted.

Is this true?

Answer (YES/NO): YES